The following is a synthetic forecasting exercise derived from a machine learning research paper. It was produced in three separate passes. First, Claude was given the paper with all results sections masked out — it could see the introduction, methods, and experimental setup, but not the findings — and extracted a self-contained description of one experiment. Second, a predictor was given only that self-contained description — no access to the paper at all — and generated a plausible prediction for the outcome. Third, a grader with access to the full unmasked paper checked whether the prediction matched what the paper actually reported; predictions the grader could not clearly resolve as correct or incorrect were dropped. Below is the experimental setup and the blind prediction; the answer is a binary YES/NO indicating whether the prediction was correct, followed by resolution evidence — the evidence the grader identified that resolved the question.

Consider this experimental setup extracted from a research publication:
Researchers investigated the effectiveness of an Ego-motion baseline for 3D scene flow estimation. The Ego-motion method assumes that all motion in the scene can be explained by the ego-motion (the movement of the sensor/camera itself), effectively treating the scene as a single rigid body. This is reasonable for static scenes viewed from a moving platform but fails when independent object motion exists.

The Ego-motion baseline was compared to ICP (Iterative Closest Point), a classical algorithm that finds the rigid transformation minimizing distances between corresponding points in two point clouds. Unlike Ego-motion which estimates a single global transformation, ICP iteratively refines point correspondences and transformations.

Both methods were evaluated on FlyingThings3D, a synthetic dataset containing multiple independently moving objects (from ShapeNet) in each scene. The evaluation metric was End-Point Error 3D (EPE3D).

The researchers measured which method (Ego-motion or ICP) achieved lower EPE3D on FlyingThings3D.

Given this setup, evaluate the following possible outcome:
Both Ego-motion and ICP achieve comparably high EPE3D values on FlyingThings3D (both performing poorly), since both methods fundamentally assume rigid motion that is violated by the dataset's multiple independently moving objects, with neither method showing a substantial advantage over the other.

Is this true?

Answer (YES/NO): NO